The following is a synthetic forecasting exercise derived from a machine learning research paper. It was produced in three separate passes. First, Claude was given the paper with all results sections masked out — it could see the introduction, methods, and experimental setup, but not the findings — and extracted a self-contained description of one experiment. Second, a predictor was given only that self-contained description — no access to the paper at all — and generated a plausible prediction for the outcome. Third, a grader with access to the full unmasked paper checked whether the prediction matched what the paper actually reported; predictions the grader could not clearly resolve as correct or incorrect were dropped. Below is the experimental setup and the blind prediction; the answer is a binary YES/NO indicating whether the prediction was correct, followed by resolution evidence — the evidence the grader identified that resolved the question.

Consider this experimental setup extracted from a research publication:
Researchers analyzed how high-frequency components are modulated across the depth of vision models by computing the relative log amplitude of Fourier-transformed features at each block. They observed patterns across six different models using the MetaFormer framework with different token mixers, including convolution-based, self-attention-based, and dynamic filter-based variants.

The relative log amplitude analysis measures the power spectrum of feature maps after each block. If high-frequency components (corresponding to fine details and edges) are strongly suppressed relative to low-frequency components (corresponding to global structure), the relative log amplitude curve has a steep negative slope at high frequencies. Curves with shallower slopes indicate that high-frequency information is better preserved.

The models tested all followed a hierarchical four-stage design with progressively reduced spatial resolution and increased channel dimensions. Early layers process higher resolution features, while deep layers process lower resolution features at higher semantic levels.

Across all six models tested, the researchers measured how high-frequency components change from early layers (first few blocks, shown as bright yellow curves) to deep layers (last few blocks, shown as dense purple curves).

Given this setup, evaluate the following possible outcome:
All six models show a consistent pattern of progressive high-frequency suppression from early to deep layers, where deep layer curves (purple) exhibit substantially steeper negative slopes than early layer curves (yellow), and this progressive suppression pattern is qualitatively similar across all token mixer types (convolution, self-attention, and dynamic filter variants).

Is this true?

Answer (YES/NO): NO